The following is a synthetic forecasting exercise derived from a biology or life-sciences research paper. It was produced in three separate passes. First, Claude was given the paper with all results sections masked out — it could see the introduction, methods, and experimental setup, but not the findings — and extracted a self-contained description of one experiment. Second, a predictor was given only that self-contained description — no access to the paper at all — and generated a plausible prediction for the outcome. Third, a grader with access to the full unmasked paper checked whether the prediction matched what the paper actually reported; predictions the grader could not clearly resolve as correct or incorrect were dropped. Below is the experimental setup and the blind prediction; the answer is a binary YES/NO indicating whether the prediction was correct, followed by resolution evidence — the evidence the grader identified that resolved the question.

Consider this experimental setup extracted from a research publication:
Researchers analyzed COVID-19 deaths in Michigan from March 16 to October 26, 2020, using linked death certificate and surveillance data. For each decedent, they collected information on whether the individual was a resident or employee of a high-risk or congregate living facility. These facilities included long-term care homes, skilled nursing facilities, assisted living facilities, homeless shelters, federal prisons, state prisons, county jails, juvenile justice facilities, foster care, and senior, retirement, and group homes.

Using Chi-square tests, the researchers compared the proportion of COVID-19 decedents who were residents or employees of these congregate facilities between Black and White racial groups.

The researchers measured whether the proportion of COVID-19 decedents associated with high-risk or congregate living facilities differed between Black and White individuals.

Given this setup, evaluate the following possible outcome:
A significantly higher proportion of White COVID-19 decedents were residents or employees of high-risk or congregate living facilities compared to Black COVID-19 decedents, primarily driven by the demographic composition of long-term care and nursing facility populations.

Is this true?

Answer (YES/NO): YES